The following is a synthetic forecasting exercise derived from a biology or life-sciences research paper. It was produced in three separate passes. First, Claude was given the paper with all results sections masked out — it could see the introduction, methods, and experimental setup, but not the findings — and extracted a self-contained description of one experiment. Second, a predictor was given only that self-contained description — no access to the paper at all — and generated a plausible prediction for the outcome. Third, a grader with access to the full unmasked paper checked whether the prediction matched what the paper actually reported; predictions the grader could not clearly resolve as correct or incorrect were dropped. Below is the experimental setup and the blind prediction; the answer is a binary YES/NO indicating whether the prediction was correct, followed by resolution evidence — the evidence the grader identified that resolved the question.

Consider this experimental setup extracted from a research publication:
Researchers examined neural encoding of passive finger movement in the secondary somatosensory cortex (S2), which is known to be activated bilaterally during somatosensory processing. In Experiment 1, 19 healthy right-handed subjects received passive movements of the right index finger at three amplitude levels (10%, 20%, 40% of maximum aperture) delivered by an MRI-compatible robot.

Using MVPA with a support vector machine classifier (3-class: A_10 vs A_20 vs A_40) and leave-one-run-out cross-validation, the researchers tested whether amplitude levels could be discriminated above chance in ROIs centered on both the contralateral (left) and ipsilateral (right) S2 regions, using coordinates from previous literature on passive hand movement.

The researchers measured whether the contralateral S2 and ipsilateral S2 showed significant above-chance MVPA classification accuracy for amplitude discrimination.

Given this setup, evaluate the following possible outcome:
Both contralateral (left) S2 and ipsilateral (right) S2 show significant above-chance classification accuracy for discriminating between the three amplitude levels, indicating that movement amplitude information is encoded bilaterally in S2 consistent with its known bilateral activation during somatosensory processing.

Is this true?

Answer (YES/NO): YES